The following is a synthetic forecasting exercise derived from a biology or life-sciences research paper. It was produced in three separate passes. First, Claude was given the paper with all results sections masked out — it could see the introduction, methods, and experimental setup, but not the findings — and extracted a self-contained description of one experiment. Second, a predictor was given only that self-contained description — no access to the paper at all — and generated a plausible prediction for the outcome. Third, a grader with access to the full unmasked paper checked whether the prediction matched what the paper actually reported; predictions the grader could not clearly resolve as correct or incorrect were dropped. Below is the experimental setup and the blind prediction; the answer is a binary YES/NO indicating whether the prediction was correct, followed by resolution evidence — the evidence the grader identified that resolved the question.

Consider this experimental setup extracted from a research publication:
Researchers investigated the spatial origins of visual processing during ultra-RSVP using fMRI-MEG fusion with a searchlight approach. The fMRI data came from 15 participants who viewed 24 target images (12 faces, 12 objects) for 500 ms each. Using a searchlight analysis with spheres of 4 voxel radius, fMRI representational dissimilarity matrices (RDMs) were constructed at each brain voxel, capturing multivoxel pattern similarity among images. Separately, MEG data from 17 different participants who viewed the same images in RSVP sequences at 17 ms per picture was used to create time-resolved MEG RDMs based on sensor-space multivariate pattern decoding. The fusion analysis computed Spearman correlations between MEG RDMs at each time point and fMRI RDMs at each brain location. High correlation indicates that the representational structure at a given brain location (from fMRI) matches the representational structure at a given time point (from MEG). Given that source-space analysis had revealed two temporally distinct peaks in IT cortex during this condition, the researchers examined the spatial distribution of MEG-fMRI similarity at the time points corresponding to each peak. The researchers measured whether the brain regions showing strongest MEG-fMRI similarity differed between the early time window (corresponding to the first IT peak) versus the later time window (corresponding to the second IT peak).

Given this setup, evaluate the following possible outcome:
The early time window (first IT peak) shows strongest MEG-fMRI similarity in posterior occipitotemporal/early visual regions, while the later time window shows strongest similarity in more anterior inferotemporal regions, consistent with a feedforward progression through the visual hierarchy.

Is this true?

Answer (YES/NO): NO